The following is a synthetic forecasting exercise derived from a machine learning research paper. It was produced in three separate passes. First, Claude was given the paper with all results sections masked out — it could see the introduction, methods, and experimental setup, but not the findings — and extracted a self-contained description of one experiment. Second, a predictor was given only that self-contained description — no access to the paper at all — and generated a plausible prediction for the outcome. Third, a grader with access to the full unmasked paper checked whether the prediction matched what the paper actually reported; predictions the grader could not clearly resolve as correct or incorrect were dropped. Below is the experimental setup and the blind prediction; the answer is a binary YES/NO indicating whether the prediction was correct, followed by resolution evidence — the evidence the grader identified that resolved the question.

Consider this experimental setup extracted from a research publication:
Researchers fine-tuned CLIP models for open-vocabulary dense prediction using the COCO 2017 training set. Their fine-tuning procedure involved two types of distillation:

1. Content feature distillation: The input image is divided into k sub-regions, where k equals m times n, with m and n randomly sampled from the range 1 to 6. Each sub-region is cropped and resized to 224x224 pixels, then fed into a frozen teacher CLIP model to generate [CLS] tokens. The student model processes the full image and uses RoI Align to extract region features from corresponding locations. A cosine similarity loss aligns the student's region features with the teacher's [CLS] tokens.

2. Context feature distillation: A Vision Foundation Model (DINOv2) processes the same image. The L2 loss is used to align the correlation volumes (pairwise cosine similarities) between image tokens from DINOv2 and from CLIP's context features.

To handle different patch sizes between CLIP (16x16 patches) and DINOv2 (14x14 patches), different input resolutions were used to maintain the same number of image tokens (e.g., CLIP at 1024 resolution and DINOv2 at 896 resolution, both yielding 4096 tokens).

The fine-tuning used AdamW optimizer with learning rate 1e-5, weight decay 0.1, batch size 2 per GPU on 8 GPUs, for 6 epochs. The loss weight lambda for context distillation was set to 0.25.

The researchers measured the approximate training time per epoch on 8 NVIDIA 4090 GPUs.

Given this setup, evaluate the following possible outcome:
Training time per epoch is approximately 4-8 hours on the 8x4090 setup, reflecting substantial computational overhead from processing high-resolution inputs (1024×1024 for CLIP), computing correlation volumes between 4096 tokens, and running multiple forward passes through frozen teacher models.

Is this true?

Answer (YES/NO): NO